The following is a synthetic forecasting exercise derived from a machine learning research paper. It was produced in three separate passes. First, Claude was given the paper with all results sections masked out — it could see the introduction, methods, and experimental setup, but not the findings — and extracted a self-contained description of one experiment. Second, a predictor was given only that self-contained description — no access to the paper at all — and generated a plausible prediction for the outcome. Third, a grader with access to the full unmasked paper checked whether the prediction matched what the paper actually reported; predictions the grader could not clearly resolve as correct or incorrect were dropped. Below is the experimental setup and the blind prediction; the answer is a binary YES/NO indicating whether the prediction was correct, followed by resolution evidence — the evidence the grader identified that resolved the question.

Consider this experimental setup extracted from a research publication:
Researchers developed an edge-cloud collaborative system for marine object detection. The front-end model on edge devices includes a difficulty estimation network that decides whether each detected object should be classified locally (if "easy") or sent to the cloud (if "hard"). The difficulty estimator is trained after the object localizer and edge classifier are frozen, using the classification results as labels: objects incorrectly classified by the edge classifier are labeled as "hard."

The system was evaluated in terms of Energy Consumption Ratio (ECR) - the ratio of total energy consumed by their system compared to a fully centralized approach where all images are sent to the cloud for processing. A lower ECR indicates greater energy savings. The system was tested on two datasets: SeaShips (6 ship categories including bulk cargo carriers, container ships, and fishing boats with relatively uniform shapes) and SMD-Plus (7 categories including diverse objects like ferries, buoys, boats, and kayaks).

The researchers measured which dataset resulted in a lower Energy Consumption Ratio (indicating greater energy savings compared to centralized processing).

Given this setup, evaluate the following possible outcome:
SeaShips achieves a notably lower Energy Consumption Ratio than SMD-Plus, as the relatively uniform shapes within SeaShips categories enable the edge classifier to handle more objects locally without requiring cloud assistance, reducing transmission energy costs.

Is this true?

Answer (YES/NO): YES